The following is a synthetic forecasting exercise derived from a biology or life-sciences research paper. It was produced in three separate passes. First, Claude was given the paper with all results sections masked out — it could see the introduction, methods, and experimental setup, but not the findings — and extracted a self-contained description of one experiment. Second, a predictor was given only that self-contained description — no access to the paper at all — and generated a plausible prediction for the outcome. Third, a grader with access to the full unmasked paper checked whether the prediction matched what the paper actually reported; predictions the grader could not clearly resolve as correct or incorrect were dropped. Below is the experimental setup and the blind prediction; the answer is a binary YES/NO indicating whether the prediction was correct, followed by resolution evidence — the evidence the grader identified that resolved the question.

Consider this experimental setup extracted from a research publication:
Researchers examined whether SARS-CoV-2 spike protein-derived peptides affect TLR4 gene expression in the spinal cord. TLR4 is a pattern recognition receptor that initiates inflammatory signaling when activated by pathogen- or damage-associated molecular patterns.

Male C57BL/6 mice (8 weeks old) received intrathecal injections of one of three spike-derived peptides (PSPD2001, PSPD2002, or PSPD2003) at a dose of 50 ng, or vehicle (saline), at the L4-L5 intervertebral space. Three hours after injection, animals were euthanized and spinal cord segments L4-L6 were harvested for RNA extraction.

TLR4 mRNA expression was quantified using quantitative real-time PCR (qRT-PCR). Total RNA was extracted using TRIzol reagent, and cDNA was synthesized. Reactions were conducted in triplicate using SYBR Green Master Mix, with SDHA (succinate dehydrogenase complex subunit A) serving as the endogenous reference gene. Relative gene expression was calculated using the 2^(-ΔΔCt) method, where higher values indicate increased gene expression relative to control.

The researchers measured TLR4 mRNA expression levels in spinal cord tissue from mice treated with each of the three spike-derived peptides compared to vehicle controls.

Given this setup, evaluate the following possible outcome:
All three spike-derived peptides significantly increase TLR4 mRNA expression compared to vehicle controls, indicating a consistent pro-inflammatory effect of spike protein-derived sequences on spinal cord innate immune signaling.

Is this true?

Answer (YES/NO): NO